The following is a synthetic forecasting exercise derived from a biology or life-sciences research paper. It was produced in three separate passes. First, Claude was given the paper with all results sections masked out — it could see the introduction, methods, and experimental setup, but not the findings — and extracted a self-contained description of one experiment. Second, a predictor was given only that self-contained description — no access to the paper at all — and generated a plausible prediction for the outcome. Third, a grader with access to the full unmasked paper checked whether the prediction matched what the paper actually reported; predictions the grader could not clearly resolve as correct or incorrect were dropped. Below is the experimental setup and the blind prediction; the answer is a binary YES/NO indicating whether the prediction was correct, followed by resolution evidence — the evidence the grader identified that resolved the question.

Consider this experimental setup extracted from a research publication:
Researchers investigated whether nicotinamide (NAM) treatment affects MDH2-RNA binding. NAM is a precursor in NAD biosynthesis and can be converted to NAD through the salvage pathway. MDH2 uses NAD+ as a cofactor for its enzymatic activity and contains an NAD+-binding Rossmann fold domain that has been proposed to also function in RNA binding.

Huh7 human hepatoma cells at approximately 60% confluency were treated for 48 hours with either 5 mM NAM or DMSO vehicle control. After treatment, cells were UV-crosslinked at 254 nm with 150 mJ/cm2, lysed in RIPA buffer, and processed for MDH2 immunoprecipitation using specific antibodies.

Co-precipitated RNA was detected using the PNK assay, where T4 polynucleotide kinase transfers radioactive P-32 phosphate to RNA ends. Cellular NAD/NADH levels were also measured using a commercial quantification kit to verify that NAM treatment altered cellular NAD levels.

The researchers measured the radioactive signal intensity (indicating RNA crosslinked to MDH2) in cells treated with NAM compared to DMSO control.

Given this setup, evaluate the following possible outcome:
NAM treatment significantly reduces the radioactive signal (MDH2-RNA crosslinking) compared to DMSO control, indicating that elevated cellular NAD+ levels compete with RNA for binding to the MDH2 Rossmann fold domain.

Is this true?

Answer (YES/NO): NO